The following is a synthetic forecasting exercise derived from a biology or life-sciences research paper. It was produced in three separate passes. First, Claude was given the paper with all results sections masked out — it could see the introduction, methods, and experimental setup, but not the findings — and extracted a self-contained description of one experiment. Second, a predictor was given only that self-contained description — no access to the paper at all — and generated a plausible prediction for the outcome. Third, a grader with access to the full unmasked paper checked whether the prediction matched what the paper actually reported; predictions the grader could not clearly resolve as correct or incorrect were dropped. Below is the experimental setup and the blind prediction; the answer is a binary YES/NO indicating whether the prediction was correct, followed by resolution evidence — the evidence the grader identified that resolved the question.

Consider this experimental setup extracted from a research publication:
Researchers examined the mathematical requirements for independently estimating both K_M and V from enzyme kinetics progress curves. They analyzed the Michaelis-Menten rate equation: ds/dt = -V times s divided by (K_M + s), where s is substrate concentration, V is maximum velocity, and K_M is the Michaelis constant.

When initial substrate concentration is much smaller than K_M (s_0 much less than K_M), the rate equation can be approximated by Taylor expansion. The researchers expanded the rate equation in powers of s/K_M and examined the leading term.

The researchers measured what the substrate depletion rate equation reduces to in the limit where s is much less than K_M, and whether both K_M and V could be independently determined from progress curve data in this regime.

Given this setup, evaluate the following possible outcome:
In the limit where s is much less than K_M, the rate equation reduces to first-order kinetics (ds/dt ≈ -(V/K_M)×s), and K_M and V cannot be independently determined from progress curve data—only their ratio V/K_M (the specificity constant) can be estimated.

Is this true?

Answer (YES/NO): YES